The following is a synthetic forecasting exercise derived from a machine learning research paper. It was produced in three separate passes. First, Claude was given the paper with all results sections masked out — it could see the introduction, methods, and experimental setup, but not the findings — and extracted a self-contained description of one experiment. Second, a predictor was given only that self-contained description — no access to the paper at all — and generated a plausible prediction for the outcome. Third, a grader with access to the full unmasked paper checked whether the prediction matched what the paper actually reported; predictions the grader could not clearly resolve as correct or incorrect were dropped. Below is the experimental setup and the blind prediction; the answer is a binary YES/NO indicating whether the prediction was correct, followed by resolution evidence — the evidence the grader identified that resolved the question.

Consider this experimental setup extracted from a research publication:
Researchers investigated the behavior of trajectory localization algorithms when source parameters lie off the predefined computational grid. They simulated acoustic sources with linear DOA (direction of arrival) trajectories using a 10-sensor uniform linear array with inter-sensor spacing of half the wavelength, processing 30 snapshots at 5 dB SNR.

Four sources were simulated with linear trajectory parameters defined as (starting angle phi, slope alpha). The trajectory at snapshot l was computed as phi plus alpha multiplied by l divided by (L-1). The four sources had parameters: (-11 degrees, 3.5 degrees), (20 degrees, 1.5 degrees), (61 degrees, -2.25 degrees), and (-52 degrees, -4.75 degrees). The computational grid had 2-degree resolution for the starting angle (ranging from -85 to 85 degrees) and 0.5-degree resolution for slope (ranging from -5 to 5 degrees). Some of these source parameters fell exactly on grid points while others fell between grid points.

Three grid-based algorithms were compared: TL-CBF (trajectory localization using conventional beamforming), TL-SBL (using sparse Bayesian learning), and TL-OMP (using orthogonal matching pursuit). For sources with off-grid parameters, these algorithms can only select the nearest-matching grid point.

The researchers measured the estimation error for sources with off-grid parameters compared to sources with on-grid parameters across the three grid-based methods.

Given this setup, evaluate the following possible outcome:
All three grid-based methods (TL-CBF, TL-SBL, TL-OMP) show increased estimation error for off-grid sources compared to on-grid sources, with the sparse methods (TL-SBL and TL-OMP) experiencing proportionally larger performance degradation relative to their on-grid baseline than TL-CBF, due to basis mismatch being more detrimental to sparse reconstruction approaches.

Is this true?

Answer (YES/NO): NO